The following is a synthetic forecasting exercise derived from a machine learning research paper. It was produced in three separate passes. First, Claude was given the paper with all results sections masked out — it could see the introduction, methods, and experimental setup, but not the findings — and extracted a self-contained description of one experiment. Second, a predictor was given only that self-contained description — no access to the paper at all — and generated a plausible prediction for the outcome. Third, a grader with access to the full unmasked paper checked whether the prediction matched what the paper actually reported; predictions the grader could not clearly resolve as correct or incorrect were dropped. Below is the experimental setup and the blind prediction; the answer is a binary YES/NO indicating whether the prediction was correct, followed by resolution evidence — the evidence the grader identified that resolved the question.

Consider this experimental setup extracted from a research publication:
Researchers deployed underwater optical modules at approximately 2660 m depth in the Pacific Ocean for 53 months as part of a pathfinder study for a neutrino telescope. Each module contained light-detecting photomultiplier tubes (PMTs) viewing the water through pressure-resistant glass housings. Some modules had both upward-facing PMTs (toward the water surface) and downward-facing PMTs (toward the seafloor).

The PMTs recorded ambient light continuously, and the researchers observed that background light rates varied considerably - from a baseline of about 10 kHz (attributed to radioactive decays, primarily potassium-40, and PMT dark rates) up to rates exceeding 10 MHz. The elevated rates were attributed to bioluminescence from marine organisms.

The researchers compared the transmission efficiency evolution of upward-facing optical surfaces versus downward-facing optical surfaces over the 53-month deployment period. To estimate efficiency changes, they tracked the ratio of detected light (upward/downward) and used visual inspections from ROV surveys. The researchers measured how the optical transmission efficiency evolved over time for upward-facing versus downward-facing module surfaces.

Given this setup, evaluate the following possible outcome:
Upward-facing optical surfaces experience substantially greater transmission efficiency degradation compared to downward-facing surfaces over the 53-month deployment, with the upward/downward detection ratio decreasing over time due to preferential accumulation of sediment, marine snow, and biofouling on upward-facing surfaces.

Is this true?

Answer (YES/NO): YES